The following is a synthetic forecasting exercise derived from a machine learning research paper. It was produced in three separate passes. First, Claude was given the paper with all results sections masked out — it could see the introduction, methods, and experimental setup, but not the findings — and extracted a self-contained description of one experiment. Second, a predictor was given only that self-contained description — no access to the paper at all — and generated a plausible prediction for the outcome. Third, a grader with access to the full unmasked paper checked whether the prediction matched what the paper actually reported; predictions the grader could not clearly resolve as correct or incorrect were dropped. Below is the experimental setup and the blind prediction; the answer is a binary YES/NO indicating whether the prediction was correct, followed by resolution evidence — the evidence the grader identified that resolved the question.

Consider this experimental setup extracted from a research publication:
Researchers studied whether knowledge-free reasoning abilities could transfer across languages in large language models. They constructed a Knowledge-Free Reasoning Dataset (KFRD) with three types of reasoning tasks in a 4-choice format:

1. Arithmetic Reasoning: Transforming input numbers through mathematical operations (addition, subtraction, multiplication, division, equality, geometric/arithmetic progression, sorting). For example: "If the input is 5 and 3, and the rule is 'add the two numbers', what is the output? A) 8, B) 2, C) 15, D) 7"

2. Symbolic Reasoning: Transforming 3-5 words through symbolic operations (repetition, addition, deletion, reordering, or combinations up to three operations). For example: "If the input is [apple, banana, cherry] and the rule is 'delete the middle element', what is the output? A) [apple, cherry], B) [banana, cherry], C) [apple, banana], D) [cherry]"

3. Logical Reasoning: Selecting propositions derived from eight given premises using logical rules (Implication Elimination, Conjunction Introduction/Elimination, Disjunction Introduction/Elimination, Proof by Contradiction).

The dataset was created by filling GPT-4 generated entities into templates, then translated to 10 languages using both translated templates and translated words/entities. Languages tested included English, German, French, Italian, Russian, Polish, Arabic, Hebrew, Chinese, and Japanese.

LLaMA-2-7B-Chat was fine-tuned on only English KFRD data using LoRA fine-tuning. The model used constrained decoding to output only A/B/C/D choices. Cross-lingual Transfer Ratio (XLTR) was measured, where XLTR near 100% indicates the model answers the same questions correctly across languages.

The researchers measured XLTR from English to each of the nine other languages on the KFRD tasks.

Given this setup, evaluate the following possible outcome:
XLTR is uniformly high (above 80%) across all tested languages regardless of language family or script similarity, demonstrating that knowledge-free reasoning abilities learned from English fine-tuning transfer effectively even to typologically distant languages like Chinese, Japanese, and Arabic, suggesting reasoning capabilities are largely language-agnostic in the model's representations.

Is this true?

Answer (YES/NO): NO